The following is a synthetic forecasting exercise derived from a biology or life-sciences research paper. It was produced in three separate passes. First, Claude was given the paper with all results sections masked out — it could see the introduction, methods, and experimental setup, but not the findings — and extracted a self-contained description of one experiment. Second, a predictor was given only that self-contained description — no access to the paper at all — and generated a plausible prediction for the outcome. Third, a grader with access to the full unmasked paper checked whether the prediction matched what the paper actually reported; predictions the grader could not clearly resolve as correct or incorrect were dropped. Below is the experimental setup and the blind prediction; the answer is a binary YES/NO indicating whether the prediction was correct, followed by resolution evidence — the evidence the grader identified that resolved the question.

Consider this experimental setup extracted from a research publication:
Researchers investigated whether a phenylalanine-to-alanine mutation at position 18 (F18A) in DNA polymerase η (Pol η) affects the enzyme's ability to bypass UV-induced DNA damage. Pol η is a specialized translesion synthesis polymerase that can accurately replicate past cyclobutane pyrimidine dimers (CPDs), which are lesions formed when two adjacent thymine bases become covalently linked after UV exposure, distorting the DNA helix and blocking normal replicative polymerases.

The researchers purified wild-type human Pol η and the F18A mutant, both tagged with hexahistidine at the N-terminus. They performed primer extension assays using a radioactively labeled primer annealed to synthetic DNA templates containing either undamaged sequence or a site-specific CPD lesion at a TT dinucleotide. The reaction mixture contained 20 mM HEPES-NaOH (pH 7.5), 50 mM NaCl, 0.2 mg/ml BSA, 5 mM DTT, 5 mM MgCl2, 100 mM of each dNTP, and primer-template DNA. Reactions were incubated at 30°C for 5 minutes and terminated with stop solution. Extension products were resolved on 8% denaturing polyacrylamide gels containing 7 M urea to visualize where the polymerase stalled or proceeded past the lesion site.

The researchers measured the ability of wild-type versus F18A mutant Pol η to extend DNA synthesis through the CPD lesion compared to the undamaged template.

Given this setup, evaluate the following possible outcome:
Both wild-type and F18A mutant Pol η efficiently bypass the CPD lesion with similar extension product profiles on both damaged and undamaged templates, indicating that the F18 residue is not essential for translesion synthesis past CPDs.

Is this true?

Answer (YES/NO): NO